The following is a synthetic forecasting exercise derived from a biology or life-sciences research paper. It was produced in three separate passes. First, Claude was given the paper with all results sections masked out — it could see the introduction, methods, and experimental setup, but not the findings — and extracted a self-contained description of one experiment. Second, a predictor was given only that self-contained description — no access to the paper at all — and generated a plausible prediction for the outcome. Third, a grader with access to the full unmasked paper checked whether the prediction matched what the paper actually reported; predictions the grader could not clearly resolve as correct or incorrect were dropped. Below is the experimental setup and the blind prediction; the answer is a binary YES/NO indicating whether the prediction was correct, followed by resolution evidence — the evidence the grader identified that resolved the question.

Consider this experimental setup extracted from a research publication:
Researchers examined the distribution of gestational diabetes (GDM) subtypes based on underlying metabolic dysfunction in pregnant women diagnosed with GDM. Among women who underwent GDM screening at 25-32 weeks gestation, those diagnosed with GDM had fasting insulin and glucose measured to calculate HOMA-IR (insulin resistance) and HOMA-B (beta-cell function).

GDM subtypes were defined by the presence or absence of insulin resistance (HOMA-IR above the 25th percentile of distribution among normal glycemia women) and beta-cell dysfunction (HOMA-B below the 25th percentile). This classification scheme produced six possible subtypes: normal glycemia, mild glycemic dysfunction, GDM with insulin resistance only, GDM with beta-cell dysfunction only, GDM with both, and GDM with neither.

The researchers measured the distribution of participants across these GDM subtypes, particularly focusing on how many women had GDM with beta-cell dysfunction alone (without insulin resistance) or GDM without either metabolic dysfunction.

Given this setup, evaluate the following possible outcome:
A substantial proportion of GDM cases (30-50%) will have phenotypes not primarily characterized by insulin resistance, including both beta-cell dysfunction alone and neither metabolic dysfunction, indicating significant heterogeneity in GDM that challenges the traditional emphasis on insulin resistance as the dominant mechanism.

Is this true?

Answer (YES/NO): NO